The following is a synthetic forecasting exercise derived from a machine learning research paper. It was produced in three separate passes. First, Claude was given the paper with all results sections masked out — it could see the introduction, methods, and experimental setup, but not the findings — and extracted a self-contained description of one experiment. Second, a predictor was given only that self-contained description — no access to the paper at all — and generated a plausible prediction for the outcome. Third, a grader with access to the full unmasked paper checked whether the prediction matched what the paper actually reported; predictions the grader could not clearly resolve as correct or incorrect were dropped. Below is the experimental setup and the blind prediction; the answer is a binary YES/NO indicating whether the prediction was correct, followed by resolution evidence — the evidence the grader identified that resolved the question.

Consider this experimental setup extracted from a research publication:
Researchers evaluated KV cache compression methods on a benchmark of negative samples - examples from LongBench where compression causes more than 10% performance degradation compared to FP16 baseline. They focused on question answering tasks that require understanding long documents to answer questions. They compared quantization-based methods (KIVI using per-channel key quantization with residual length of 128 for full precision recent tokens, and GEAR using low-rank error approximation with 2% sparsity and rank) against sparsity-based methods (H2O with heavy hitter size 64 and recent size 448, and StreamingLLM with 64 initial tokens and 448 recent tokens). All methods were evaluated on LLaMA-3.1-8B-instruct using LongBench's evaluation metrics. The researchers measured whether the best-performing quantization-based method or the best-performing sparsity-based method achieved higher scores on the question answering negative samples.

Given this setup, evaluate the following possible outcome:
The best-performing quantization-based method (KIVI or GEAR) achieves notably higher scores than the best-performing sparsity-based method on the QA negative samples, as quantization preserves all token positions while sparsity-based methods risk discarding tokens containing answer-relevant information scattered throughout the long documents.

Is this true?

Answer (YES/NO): NO